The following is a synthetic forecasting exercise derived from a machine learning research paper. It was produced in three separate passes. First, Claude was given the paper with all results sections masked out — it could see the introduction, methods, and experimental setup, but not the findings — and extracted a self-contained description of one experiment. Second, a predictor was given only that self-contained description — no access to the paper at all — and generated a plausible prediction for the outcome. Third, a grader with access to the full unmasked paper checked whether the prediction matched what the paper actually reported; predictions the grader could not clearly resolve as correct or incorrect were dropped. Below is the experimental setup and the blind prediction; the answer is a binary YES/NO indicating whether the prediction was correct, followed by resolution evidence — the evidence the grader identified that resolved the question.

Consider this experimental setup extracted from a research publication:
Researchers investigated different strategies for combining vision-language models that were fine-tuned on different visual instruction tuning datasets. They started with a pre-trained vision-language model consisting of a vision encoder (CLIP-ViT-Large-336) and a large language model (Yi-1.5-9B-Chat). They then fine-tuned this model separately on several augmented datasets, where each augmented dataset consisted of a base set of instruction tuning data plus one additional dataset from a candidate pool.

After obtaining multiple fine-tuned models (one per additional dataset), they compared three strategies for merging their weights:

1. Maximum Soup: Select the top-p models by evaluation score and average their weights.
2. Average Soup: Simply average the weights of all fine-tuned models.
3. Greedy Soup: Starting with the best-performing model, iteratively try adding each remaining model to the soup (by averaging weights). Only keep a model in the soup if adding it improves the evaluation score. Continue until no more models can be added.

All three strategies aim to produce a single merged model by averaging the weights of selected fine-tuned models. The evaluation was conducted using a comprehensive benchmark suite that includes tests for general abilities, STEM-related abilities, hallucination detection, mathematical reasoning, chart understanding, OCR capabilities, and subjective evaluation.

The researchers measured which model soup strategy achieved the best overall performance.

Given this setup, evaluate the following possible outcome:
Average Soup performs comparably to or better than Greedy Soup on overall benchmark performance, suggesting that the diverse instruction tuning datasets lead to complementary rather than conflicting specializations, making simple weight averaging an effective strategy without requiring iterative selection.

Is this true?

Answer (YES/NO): NO